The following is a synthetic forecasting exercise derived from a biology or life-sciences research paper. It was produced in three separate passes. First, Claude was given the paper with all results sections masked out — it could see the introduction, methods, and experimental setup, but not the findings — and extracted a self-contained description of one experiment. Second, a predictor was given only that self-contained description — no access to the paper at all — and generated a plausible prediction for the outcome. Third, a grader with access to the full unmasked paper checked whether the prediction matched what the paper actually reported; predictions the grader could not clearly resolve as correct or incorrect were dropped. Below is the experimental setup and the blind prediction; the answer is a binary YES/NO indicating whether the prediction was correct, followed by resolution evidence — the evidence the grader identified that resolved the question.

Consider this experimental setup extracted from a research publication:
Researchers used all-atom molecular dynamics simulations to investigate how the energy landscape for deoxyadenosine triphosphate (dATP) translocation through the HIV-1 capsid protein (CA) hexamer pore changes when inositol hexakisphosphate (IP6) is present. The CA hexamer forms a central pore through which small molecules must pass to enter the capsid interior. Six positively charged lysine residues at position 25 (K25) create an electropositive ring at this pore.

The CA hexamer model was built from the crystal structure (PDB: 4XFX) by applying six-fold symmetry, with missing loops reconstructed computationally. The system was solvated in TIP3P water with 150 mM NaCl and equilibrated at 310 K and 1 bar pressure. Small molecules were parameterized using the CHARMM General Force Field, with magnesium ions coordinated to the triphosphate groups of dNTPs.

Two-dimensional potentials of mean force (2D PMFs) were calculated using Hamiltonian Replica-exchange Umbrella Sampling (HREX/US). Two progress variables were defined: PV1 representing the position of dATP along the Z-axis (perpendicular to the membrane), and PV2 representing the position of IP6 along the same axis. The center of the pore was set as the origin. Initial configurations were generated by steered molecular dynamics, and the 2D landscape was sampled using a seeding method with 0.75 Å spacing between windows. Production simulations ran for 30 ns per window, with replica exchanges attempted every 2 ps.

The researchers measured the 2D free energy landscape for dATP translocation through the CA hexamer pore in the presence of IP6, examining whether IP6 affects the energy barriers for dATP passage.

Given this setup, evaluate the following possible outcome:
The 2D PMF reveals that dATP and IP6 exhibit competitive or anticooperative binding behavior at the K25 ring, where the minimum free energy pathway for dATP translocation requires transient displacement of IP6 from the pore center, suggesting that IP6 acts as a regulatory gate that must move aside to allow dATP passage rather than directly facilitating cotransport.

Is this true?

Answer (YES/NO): NO